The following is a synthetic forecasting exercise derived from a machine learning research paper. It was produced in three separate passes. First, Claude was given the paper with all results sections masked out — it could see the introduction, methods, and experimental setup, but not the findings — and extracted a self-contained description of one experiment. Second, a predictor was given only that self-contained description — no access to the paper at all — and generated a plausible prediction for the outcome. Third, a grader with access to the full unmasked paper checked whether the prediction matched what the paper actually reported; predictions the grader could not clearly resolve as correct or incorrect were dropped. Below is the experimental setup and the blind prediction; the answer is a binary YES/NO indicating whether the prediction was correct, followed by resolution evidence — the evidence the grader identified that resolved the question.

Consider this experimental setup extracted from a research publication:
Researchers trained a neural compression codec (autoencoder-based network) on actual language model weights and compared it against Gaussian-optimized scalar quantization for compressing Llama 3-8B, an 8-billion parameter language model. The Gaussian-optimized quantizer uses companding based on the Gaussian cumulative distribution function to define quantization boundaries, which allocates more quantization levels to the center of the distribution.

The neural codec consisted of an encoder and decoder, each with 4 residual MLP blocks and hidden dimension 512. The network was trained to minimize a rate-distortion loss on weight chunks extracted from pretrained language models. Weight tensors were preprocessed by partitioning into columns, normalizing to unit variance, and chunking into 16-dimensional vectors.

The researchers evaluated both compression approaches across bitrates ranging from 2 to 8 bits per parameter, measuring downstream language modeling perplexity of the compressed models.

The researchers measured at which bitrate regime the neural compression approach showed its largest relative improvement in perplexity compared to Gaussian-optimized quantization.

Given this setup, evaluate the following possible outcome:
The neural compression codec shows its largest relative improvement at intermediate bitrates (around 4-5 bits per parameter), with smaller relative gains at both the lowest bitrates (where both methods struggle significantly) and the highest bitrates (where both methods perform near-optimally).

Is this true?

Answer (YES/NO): NO